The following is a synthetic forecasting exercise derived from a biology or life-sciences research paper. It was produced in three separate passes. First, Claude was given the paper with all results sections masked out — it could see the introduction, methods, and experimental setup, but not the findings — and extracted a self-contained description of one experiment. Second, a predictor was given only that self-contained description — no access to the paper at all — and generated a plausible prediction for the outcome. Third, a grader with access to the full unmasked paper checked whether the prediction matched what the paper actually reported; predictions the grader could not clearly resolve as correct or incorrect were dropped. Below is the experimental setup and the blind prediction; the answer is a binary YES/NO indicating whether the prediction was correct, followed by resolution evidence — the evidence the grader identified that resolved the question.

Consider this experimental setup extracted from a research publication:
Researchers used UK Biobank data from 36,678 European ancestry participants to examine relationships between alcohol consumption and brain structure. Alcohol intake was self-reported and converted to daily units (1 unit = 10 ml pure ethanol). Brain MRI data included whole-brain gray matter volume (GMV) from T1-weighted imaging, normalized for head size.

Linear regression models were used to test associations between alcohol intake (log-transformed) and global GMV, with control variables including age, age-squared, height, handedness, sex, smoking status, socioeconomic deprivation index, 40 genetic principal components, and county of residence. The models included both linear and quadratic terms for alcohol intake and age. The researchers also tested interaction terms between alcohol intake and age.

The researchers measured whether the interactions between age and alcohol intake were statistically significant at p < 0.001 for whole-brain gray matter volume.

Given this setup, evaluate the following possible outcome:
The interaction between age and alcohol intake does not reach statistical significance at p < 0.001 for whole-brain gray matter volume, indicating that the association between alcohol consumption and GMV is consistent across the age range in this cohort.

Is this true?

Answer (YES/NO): YES